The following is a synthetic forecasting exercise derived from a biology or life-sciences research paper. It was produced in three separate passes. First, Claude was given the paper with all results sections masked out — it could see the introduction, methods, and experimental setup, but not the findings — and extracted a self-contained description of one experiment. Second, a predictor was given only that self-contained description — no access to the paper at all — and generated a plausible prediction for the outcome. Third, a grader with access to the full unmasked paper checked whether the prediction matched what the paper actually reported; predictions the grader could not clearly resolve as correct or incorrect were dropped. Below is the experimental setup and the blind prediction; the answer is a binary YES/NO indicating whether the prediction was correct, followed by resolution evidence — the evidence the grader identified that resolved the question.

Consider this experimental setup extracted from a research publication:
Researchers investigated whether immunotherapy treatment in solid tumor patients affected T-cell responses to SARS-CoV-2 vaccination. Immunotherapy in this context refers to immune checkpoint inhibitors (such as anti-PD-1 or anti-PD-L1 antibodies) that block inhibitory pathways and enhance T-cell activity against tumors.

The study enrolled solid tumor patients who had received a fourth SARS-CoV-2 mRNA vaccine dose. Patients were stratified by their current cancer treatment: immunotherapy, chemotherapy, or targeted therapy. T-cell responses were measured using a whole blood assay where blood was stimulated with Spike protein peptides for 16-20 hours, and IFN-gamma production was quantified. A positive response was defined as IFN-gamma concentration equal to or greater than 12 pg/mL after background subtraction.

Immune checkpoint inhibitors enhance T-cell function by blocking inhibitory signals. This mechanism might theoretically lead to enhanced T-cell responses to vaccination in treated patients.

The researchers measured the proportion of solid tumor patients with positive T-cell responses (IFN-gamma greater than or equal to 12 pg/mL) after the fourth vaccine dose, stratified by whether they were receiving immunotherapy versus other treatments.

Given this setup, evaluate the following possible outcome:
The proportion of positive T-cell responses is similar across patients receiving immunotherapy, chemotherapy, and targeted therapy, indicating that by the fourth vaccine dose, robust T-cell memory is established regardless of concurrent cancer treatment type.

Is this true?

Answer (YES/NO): YES